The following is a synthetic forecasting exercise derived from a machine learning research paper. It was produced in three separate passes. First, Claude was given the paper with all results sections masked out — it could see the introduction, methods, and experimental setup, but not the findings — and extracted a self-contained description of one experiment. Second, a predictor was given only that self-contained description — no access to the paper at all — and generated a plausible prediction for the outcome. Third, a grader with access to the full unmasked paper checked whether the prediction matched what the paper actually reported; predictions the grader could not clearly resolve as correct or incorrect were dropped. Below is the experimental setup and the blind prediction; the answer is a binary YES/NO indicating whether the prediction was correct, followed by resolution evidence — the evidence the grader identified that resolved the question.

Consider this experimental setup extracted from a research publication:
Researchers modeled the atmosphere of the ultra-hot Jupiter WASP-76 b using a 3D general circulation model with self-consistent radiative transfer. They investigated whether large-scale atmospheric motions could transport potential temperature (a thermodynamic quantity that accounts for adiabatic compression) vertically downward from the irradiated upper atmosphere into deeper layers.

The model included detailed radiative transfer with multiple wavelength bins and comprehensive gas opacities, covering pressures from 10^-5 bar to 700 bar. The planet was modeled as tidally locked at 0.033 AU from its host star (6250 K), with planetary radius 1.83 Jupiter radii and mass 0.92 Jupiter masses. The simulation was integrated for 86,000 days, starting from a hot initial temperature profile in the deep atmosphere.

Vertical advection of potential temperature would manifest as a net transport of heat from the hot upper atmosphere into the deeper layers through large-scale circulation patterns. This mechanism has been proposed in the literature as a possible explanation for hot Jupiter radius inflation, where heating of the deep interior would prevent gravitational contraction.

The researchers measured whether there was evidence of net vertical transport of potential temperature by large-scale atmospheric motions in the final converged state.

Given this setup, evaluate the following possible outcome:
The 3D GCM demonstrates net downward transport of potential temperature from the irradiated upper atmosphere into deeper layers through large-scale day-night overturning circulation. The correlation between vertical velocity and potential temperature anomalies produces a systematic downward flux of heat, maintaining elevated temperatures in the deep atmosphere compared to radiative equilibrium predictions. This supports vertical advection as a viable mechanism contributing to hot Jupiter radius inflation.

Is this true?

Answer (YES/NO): NO